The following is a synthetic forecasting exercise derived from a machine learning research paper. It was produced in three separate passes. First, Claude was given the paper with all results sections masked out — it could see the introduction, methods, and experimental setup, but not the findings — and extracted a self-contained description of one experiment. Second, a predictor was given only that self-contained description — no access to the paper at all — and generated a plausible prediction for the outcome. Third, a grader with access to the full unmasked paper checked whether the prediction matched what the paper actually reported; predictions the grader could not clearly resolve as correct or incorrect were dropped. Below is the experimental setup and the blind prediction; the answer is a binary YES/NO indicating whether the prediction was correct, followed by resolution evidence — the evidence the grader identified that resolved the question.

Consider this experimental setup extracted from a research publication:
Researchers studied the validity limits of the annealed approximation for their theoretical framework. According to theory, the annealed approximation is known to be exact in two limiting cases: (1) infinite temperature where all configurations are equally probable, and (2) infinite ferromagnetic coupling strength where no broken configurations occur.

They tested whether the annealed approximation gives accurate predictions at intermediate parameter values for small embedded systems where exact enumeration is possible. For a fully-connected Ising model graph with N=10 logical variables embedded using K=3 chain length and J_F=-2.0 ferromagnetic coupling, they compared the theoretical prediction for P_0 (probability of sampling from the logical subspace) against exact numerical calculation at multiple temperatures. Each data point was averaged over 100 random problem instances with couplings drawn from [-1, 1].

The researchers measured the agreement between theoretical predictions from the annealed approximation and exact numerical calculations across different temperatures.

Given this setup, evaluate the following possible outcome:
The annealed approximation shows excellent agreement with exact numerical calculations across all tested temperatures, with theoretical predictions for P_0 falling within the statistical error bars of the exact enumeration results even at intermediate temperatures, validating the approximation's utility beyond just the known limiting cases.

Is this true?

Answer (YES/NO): NO